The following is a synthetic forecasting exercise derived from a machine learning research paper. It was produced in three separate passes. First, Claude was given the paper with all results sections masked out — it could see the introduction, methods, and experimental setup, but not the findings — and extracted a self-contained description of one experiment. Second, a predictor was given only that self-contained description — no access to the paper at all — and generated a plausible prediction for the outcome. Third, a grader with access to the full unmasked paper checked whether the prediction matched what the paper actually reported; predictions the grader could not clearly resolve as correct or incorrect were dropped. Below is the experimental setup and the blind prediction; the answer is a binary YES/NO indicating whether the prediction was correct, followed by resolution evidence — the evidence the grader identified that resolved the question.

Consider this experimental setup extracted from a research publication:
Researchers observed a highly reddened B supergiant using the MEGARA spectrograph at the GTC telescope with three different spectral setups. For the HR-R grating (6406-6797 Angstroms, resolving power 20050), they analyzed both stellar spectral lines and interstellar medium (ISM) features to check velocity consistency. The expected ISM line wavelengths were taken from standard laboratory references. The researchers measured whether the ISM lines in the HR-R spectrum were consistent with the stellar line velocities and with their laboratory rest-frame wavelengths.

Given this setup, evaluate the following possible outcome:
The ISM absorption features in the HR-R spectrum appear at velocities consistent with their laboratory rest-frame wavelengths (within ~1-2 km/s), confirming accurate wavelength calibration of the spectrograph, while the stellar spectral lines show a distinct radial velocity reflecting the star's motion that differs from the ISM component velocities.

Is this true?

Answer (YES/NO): NO